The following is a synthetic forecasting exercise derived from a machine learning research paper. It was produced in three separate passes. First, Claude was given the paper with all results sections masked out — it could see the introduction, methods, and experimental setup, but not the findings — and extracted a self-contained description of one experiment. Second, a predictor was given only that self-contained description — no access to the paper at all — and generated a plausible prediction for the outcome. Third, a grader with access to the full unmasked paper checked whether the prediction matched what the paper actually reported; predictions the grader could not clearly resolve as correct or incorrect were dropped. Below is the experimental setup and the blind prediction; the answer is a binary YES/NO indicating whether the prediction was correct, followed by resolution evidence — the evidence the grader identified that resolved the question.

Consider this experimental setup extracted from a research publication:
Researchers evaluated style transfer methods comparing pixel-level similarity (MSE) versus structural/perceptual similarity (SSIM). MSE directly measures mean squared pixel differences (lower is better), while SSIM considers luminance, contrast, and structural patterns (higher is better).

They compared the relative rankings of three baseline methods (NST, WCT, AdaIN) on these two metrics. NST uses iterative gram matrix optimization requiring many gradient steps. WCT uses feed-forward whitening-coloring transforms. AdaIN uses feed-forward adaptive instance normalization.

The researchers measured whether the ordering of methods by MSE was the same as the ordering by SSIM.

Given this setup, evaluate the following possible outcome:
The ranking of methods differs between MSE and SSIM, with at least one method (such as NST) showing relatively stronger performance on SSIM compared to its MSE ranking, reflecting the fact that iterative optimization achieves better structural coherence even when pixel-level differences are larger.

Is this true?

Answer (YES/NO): NO